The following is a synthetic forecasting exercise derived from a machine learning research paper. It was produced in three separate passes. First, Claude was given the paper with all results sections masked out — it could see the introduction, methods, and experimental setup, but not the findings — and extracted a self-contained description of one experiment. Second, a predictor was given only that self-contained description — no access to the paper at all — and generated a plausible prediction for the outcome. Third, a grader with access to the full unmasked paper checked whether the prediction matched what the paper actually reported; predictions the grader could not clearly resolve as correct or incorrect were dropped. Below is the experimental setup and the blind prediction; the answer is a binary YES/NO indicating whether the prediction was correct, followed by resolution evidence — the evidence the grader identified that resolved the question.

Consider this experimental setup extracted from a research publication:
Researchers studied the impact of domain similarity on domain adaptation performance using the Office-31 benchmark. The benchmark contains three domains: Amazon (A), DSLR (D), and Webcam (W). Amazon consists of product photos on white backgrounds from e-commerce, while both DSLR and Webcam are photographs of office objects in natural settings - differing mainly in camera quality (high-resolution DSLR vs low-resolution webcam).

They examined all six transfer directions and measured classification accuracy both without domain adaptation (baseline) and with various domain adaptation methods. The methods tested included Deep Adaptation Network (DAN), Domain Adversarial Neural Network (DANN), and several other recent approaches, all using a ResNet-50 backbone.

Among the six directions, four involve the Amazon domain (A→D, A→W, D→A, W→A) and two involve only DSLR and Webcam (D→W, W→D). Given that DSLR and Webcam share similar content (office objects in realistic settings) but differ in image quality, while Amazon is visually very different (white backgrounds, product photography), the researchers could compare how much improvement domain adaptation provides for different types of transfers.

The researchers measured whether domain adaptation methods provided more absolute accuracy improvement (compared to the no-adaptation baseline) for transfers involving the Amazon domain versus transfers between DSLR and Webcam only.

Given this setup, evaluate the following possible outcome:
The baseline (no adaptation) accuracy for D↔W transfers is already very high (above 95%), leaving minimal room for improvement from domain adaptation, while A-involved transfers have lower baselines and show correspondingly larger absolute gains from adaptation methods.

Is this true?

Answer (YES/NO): YES